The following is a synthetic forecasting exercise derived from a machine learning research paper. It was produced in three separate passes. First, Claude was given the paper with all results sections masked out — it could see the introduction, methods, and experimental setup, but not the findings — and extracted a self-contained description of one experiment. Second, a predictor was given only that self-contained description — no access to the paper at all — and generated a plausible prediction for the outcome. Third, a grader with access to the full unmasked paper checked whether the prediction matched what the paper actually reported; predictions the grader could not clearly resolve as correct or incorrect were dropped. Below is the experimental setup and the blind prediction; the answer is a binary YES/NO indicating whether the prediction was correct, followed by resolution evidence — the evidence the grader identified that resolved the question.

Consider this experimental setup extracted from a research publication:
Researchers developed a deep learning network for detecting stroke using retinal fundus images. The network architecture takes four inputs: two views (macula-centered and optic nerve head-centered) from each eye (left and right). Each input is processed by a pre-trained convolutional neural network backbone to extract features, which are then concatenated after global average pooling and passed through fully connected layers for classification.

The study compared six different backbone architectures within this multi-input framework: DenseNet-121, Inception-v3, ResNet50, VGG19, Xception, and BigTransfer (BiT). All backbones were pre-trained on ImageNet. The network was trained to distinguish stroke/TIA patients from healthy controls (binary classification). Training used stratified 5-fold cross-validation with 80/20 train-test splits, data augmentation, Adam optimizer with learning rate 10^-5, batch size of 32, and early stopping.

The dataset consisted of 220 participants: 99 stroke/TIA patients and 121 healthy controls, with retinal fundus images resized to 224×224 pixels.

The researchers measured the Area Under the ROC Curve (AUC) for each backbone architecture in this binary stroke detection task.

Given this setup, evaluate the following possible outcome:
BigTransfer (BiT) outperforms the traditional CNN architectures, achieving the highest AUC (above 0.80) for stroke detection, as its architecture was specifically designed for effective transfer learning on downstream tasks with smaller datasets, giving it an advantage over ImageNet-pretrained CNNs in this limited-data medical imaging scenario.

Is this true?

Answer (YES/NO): NO